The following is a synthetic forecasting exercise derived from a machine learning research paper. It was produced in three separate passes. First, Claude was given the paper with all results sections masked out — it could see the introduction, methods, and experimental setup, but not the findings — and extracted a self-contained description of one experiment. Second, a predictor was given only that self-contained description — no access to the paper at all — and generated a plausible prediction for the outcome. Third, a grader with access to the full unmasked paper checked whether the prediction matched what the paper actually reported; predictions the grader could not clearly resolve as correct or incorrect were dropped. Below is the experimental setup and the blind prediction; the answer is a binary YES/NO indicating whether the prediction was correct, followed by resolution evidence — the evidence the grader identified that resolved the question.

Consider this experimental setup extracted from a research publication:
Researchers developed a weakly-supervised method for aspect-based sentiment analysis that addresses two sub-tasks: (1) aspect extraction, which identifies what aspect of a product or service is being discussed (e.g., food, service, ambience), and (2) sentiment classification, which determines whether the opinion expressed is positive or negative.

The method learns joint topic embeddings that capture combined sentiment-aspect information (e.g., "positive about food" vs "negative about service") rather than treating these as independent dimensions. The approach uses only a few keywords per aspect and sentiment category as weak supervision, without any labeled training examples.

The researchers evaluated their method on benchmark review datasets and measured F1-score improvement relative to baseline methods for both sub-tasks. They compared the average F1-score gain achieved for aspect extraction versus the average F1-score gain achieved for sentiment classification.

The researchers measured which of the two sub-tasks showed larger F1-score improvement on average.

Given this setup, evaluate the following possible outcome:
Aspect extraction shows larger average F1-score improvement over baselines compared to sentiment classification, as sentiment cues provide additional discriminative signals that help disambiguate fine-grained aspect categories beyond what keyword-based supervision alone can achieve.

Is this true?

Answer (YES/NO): YES